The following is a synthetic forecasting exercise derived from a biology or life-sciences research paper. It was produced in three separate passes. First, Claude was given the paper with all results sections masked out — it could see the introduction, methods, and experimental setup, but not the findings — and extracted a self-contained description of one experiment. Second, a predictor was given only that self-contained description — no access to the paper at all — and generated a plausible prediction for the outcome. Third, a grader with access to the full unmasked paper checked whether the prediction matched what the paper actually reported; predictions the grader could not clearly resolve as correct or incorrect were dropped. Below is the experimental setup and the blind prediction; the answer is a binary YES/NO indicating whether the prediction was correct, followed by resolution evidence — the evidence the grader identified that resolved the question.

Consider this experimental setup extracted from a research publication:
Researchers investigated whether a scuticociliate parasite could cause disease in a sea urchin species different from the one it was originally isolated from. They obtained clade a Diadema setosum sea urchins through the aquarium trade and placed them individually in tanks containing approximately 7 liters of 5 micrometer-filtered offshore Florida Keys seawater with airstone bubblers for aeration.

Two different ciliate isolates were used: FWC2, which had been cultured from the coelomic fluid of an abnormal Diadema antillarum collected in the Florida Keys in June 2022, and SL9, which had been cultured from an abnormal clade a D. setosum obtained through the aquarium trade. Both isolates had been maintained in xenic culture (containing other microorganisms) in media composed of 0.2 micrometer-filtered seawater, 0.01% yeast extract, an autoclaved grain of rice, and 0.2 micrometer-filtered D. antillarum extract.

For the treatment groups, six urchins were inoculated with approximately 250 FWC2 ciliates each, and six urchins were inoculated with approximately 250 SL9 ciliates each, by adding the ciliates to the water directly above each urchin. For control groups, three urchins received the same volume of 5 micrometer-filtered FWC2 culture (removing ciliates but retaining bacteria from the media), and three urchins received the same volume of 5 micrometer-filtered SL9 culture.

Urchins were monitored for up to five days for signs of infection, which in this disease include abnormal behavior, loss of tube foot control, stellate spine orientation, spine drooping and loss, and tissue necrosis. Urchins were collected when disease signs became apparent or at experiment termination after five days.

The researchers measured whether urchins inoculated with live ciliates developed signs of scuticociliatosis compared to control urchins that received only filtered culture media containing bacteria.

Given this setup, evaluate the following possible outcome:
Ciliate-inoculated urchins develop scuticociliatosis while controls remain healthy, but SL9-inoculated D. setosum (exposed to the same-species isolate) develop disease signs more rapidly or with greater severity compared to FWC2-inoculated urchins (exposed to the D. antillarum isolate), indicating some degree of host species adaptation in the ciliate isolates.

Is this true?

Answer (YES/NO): NO